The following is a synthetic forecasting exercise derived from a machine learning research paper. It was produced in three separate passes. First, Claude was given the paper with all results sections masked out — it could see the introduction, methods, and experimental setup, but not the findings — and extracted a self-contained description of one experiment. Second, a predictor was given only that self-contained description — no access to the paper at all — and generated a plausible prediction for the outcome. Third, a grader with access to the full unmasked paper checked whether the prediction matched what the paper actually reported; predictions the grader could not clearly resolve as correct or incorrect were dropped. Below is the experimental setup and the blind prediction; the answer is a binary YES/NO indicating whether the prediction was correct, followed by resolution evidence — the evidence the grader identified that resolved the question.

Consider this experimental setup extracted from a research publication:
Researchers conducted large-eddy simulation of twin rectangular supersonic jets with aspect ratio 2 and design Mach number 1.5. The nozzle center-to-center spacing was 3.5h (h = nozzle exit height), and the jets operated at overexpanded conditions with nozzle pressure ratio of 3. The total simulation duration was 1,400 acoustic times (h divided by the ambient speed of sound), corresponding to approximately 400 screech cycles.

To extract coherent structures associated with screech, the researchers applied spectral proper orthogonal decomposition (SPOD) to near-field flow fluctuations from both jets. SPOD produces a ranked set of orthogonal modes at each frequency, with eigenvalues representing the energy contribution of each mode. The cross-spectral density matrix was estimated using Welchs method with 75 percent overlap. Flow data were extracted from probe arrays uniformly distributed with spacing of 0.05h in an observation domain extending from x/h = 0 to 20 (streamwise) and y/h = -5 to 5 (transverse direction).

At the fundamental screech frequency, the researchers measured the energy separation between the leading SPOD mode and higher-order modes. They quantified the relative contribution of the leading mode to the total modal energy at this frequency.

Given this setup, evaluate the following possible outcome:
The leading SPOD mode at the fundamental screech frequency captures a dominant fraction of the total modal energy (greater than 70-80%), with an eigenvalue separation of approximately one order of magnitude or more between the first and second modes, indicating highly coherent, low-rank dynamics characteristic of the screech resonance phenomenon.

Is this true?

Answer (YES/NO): YES